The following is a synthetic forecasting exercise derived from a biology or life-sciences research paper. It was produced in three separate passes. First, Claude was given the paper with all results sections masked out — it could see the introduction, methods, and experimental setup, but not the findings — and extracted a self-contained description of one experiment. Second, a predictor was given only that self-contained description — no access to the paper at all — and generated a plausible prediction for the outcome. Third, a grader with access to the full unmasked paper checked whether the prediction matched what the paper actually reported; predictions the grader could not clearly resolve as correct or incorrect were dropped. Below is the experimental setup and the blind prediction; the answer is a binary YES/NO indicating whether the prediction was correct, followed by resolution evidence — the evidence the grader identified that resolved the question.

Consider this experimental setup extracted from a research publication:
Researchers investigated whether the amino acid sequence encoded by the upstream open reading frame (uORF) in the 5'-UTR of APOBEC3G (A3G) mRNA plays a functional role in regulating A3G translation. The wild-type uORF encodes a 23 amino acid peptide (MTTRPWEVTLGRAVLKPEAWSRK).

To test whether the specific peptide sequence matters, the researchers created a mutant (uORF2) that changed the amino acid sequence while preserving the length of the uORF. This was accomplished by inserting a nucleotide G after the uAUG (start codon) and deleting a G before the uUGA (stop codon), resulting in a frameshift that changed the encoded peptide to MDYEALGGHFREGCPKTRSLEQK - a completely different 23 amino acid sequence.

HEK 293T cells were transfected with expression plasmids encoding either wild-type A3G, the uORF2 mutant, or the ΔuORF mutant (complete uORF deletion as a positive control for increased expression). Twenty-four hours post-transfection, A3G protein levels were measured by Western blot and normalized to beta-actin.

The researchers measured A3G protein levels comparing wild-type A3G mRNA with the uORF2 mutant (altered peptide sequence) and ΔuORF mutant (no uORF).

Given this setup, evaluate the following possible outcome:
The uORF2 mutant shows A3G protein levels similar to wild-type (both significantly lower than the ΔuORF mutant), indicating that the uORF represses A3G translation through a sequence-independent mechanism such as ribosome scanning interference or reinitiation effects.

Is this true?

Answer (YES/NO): YES